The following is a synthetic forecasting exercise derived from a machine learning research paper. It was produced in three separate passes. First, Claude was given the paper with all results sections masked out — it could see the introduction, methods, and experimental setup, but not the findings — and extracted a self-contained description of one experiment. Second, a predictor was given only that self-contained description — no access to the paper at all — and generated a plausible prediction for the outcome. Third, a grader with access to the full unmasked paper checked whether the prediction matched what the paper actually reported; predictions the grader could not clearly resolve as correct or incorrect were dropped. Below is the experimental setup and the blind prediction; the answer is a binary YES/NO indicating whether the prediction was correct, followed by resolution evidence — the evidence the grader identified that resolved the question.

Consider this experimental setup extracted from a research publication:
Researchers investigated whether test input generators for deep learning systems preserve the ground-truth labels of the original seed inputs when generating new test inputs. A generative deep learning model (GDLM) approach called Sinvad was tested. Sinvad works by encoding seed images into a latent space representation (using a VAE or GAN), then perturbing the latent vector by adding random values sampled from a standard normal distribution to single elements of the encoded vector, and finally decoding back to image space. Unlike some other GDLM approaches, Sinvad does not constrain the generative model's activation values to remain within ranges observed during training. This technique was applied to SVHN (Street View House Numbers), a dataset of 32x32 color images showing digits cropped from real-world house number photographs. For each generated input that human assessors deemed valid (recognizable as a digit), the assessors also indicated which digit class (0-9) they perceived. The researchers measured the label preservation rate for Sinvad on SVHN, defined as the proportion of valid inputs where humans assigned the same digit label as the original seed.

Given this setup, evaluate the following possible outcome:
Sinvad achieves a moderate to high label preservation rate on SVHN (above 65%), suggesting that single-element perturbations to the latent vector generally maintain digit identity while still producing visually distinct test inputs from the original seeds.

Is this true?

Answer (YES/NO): NO